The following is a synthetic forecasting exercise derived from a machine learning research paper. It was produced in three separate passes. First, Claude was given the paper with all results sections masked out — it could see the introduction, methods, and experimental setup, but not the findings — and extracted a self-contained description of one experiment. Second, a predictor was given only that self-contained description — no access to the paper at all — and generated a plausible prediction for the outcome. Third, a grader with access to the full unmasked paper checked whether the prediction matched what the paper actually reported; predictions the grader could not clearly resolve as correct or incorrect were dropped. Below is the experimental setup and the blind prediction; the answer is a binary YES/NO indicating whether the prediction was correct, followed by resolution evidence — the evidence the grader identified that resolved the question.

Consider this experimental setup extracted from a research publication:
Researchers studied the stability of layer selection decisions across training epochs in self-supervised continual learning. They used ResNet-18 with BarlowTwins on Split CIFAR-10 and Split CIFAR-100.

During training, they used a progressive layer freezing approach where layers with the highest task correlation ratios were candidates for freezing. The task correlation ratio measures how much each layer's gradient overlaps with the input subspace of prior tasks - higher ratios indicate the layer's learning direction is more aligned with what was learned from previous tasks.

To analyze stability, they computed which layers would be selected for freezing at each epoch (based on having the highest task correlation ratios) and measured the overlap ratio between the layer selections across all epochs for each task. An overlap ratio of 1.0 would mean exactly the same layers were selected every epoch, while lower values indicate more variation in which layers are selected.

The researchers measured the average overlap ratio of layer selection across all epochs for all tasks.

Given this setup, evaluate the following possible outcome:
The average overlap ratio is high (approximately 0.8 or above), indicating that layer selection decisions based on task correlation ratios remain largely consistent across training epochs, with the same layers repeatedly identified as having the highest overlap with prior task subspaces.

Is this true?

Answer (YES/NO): YES